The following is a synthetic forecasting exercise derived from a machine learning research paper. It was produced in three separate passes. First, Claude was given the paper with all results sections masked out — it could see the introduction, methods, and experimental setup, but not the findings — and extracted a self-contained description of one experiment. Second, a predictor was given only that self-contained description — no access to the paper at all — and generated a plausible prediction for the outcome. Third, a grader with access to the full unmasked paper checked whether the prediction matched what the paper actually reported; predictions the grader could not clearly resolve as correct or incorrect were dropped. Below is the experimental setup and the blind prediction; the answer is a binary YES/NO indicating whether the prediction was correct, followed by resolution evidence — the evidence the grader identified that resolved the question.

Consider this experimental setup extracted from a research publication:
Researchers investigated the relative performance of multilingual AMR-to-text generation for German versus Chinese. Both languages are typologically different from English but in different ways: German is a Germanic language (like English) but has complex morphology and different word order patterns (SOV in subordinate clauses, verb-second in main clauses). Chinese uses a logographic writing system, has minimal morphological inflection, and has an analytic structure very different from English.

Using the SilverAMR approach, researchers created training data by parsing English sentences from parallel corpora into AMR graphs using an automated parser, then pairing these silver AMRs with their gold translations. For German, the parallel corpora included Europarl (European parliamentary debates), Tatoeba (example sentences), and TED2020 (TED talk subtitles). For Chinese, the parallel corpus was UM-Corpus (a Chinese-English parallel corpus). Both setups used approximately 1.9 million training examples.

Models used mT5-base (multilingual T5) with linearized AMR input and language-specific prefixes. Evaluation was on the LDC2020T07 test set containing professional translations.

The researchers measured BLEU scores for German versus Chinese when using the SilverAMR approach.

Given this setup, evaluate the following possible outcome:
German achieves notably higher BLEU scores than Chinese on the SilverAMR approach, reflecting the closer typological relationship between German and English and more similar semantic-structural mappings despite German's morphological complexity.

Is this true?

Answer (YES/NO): NO